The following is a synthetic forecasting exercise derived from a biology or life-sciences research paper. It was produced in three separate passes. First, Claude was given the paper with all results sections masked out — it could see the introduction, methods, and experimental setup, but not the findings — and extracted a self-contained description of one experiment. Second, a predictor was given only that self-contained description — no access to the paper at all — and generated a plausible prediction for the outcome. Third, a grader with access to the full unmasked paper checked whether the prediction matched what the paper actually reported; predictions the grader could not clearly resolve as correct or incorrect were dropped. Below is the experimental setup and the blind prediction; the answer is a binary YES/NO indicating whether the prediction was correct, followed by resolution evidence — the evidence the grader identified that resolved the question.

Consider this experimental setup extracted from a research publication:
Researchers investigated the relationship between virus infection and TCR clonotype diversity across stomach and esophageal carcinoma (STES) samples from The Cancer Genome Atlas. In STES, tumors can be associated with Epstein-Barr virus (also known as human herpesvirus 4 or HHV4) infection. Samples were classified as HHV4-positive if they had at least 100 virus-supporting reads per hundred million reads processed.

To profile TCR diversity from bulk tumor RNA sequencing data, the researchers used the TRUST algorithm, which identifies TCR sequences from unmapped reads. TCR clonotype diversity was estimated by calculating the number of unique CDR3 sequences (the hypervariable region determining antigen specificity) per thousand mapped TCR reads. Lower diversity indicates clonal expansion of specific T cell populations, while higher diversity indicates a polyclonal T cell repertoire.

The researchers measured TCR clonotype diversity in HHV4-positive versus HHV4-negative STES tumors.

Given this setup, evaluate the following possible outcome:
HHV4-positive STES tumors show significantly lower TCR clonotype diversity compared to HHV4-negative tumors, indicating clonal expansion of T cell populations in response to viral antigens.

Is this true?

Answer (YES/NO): YES